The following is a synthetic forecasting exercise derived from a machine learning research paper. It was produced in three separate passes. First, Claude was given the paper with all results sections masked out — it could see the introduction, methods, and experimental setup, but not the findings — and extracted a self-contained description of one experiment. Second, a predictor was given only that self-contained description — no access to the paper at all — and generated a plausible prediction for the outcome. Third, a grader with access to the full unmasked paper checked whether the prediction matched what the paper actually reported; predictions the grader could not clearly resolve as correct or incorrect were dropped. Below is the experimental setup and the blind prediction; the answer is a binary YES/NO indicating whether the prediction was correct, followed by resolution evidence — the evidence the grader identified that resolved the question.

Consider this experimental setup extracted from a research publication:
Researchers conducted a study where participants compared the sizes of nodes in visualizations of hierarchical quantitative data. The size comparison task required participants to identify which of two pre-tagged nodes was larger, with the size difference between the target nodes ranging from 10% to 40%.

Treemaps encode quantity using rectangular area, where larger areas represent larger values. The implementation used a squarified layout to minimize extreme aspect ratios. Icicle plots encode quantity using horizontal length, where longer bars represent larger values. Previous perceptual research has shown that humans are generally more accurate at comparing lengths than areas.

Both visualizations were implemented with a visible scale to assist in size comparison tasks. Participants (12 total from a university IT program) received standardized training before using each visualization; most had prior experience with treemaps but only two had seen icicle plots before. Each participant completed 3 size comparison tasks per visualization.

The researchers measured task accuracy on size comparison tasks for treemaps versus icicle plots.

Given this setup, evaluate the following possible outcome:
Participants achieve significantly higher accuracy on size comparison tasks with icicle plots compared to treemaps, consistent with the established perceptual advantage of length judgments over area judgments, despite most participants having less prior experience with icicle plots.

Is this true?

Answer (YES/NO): NO